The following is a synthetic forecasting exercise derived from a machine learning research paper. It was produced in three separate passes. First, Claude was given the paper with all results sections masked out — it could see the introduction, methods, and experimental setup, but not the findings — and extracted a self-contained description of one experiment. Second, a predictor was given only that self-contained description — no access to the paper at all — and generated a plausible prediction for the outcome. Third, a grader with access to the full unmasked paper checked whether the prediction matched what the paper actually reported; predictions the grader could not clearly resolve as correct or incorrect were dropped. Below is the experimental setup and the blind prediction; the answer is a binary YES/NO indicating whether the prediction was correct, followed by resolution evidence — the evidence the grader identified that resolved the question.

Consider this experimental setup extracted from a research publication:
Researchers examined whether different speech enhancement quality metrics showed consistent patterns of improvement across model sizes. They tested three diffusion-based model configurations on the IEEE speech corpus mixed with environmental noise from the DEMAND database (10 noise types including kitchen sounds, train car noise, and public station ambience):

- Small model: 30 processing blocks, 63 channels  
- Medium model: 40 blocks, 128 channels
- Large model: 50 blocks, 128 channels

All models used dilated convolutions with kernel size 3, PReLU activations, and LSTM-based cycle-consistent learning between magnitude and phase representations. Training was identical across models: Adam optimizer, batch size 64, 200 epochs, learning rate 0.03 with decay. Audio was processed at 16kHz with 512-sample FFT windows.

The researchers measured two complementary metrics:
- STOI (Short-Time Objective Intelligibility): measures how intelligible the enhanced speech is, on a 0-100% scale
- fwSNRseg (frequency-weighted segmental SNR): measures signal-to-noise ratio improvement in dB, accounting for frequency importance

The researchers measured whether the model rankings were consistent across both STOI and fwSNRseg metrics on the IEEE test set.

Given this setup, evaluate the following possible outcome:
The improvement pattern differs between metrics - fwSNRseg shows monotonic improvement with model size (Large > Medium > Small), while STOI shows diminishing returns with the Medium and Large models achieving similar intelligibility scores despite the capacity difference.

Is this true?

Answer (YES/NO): NO